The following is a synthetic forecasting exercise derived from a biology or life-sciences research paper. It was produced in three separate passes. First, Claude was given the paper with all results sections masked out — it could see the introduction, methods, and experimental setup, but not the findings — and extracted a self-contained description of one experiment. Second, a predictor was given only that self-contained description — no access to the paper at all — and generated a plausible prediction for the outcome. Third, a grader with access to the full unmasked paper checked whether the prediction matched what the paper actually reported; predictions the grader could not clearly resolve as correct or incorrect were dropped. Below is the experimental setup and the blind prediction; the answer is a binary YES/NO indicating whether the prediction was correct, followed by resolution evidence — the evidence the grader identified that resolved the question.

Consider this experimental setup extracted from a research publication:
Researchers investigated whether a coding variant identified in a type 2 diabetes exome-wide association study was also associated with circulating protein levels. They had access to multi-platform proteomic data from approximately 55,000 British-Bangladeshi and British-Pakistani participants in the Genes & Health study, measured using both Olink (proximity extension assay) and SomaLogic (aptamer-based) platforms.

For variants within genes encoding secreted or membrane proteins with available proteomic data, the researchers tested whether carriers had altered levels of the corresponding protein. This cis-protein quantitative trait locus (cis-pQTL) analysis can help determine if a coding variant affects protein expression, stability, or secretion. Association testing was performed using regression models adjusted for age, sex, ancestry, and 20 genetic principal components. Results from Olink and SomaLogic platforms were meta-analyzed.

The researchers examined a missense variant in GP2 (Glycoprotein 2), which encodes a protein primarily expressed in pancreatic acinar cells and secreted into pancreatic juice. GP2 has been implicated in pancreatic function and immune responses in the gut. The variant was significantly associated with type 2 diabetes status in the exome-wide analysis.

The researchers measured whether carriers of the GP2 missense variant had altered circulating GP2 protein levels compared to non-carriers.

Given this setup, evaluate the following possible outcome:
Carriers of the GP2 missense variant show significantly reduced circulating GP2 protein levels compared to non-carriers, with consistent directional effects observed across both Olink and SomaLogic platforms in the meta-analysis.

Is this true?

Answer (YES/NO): NO